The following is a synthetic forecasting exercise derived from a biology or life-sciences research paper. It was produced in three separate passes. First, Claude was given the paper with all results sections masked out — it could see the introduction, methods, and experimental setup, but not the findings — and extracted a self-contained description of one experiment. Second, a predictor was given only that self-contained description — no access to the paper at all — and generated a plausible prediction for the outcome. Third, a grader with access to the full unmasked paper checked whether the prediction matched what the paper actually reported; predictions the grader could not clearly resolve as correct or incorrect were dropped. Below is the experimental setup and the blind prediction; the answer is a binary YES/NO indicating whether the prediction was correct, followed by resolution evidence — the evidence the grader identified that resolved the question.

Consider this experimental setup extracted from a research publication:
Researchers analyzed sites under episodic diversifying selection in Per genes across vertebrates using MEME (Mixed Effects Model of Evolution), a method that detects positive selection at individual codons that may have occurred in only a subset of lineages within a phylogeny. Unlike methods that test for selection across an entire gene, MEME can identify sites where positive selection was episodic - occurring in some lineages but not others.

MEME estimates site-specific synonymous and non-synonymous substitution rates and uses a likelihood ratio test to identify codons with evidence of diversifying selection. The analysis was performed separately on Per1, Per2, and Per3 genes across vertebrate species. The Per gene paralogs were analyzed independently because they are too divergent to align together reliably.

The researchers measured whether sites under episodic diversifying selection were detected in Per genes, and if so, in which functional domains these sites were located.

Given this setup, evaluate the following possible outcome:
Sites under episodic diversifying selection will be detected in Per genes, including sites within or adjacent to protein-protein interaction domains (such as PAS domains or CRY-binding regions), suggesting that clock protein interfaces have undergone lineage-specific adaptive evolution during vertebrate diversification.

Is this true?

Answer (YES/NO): YES